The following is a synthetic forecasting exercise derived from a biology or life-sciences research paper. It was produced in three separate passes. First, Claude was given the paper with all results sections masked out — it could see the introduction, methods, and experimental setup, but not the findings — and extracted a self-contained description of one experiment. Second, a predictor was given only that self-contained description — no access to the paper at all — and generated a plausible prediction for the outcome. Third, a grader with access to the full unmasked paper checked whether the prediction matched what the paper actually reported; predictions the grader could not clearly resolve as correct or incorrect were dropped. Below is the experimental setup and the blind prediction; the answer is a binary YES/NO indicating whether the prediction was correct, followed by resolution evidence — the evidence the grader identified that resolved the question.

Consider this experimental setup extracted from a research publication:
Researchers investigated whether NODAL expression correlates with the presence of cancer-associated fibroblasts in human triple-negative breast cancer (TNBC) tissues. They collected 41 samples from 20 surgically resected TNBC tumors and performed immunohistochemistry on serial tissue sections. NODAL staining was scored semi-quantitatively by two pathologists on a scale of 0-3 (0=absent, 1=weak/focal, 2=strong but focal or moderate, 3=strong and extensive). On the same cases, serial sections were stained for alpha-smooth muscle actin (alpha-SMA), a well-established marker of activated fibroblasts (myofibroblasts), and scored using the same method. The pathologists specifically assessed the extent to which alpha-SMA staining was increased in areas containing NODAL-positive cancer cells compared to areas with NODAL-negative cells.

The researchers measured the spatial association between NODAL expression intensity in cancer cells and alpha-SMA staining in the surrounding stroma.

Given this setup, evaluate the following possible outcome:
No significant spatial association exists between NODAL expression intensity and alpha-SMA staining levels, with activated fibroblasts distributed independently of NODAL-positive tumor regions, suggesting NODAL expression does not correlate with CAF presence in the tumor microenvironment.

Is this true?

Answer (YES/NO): NO